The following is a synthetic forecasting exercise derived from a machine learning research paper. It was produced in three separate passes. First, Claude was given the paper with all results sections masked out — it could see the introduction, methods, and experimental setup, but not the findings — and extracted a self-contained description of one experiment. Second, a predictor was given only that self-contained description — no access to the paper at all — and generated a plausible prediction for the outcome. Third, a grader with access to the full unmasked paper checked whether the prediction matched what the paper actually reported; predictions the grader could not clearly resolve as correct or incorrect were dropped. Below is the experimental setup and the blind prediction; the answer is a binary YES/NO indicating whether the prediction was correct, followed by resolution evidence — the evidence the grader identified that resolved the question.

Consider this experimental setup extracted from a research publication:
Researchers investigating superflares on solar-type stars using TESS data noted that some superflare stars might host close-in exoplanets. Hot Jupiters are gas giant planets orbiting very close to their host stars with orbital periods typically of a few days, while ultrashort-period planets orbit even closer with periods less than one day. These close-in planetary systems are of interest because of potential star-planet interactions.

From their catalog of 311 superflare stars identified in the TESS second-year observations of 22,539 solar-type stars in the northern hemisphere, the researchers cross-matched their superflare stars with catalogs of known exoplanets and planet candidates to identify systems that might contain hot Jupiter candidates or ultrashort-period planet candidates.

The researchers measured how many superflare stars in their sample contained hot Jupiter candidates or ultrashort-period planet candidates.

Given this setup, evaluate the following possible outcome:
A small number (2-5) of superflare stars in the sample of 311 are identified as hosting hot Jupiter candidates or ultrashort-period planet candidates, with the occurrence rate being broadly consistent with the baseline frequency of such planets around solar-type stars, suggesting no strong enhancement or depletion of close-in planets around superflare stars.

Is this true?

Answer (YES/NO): YES